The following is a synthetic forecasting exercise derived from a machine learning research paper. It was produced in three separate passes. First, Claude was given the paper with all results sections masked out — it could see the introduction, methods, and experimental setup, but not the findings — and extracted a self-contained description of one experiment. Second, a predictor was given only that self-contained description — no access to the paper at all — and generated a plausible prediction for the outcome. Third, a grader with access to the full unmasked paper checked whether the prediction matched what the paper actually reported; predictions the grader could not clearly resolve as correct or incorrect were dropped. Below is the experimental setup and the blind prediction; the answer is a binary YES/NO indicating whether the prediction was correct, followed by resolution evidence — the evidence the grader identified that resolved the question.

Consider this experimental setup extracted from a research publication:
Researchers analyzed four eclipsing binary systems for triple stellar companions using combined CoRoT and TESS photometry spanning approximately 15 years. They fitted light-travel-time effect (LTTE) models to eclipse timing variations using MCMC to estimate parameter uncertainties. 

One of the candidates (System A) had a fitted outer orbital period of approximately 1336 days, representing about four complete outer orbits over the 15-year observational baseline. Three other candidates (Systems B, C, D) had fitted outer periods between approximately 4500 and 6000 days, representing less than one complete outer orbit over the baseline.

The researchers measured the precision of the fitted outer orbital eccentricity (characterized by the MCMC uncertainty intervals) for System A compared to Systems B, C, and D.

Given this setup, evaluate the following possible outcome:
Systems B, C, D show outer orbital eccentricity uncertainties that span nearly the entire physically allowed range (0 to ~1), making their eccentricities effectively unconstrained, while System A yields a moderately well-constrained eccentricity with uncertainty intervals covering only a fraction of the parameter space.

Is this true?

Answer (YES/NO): NO